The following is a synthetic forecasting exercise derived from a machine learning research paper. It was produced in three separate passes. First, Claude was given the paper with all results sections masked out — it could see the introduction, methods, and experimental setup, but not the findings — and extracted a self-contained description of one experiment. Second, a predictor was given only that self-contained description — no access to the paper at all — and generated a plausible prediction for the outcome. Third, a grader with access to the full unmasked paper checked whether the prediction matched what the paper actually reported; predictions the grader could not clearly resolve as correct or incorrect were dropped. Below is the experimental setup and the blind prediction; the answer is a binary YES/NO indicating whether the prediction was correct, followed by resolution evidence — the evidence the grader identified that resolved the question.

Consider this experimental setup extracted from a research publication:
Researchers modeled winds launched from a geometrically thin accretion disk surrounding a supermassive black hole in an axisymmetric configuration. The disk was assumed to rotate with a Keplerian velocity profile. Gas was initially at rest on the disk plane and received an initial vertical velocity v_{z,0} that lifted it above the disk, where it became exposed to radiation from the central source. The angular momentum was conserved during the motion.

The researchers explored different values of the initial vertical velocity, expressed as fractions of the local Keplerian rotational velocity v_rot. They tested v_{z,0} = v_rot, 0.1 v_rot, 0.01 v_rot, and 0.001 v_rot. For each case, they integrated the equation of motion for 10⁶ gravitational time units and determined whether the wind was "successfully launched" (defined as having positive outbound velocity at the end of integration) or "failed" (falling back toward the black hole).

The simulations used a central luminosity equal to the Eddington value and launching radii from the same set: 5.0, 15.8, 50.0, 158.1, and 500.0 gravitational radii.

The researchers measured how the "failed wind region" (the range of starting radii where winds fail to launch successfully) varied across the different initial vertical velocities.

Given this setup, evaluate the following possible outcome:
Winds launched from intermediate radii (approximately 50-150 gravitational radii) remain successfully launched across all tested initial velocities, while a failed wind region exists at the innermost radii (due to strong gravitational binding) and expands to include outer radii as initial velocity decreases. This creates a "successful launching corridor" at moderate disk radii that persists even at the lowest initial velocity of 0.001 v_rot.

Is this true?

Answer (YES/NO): NO